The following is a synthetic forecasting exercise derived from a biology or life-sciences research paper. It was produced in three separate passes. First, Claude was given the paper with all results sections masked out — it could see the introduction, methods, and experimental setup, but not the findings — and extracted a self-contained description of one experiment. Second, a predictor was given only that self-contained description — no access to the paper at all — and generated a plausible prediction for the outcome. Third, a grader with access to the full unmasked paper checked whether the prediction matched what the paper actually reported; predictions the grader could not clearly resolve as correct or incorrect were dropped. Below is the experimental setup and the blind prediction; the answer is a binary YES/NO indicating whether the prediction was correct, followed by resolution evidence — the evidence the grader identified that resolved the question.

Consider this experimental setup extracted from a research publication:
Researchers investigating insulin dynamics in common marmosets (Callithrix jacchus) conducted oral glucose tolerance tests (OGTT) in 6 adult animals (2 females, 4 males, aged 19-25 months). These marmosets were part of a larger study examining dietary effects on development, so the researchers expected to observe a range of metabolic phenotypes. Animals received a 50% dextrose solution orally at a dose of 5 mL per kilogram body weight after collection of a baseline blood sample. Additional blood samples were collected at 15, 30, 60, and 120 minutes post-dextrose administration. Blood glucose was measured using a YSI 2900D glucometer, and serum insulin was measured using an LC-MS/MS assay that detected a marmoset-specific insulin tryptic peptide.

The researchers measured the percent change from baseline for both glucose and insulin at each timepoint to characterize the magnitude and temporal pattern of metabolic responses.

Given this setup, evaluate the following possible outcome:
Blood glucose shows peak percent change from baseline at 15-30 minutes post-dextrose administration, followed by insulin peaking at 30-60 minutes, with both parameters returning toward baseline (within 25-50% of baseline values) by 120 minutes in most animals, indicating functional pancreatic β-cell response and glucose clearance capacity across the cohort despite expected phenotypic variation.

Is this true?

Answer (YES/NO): NO